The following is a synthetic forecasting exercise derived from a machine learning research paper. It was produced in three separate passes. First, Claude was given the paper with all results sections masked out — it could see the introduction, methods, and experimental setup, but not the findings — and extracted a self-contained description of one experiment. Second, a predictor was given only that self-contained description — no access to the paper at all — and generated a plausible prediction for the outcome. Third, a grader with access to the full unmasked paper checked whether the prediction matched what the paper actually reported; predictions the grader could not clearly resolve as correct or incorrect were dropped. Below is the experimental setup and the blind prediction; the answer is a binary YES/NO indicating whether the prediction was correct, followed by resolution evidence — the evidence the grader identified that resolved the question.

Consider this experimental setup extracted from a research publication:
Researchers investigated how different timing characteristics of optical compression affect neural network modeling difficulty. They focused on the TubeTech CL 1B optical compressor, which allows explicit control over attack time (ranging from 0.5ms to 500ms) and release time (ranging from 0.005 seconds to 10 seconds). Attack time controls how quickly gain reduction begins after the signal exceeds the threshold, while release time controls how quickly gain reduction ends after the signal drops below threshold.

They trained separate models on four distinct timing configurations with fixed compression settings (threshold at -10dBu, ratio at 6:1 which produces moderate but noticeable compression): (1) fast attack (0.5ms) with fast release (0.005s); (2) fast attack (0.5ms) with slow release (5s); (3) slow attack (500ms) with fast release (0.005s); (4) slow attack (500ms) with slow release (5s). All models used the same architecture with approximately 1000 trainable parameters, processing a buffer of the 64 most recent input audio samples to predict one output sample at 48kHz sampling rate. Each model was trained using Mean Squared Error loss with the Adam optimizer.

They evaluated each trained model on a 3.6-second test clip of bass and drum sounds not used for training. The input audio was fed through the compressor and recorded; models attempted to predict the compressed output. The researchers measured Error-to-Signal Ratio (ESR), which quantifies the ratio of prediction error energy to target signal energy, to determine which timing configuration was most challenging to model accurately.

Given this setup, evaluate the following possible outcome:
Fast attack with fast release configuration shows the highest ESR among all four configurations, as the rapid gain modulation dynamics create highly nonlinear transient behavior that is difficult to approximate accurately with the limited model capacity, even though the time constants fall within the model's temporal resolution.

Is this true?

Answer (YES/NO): NO